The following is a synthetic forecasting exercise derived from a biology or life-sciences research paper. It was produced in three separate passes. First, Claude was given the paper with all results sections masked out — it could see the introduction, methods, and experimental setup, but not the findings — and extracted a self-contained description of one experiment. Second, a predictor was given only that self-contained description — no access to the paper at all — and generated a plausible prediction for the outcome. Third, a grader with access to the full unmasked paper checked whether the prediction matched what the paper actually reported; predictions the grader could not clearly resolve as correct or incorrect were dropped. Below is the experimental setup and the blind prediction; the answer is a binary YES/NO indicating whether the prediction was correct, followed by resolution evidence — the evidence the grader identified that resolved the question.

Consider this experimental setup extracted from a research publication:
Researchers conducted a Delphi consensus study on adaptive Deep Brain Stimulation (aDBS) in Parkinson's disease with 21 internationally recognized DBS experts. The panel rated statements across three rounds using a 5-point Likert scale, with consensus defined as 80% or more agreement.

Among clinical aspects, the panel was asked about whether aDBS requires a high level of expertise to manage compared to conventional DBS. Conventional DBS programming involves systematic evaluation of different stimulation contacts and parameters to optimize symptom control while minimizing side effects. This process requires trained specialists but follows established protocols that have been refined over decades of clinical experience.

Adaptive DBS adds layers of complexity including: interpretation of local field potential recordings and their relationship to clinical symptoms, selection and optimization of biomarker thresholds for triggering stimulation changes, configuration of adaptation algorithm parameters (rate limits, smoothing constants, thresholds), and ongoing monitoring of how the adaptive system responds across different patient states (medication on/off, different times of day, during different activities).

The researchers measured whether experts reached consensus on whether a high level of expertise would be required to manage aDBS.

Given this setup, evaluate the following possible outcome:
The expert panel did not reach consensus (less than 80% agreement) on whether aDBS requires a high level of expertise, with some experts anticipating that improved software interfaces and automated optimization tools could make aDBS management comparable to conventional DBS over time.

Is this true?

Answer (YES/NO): NO